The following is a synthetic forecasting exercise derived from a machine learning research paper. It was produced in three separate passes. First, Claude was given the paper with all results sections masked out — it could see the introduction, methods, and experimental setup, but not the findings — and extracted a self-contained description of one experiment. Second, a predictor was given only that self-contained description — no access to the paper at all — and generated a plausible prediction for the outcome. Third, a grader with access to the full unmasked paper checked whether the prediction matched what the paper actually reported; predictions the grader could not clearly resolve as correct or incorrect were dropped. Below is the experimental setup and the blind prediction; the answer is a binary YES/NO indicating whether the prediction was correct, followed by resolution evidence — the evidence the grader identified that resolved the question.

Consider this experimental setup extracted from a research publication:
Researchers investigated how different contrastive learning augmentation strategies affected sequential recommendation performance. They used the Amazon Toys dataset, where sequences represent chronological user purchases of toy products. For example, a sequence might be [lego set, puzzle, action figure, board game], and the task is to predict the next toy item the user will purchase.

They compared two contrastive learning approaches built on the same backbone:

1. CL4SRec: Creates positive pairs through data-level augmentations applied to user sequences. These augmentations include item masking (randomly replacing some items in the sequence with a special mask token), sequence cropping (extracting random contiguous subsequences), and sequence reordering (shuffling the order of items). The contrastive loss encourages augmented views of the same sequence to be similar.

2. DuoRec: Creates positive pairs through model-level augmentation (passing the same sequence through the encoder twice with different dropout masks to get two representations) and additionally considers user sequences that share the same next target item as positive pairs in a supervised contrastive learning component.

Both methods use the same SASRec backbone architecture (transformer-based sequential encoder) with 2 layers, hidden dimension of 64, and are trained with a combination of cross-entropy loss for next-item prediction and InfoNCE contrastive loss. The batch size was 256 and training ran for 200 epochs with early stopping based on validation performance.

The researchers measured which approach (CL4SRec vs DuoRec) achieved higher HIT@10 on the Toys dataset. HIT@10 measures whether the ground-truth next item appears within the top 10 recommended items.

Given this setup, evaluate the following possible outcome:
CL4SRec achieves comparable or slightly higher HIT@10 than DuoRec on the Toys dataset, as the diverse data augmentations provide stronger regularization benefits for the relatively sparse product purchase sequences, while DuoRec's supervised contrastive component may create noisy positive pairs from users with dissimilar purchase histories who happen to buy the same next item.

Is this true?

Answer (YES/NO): YES